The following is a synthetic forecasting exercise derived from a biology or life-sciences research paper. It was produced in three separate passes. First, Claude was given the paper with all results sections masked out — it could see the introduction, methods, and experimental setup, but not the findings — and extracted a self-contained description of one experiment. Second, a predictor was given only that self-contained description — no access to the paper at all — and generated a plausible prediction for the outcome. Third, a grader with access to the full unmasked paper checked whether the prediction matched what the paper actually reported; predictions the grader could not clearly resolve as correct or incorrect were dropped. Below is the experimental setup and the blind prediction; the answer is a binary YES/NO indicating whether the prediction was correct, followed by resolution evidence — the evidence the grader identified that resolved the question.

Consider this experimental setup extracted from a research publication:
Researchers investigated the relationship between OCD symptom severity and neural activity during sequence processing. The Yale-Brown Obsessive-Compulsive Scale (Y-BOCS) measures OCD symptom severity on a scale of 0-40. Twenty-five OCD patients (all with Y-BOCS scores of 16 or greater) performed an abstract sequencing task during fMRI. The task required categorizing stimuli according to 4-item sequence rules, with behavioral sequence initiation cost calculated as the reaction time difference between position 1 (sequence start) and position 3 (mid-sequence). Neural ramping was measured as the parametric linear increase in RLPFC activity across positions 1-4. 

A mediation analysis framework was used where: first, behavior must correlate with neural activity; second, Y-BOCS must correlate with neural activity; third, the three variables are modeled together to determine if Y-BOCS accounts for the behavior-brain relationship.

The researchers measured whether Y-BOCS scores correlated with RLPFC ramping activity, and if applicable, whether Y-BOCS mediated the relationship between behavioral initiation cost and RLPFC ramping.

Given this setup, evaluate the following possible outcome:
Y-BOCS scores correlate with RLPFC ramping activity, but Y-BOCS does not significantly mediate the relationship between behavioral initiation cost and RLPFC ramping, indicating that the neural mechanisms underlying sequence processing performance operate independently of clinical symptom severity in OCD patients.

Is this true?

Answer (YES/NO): NO